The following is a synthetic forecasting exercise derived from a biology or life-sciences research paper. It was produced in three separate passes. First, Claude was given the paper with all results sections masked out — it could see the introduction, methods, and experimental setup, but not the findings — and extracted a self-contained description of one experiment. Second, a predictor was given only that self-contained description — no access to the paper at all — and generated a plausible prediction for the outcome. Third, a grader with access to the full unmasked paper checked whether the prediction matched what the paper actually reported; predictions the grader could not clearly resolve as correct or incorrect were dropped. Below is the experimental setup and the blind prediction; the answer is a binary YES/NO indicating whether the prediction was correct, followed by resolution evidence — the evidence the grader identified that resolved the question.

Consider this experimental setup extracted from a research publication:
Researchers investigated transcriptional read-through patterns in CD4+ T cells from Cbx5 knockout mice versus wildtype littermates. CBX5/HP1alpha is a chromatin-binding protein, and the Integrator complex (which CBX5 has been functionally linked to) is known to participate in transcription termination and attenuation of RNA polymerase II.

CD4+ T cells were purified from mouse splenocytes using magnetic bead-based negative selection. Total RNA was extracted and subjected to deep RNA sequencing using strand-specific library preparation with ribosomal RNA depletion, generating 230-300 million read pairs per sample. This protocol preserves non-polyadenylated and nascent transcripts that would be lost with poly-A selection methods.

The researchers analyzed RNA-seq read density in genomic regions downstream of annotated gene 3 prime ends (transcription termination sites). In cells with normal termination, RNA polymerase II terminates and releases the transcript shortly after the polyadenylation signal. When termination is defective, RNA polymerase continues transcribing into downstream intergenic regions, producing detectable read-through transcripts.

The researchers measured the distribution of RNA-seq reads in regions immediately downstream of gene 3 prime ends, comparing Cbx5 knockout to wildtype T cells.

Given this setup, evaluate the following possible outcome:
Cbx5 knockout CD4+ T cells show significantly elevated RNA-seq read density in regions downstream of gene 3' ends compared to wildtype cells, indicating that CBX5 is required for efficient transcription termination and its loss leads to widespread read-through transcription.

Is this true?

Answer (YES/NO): NO